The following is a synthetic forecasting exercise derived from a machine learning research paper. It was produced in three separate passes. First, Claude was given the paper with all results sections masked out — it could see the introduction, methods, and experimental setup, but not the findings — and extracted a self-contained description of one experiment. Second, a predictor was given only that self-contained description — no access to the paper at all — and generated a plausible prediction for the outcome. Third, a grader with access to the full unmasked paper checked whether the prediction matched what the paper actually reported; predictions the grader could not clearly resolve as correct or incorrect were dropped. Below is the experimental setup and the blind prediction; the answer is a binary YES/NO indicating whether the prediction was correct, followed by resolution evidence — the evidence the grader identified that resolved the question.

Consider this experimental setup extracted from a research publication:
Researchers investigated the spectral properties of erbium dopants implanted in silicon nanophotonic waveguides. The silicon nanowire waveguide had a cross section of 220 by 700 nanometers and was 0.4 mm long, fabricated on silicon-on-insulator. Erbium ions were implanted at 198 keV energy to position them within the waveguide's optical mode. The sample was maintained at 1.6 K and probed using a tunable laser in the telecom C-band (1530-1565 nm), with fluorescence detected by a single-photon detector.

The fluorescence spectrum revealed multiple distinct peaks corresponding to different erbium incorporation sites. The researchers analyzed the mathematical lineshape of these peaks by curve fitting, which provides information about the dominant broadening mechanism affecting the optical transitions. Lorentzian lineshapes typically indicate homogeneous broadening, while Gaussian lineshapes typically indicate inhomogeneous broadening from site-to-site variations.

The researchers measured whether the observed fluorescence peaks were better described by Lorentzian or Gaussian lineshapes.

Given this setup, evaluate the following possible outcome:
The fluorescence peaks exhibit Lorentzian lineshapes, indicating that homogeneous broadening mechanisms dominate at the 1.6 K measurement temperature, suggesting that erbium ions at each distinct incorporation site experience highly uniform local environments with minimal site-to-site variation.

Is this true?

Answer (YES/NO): NO